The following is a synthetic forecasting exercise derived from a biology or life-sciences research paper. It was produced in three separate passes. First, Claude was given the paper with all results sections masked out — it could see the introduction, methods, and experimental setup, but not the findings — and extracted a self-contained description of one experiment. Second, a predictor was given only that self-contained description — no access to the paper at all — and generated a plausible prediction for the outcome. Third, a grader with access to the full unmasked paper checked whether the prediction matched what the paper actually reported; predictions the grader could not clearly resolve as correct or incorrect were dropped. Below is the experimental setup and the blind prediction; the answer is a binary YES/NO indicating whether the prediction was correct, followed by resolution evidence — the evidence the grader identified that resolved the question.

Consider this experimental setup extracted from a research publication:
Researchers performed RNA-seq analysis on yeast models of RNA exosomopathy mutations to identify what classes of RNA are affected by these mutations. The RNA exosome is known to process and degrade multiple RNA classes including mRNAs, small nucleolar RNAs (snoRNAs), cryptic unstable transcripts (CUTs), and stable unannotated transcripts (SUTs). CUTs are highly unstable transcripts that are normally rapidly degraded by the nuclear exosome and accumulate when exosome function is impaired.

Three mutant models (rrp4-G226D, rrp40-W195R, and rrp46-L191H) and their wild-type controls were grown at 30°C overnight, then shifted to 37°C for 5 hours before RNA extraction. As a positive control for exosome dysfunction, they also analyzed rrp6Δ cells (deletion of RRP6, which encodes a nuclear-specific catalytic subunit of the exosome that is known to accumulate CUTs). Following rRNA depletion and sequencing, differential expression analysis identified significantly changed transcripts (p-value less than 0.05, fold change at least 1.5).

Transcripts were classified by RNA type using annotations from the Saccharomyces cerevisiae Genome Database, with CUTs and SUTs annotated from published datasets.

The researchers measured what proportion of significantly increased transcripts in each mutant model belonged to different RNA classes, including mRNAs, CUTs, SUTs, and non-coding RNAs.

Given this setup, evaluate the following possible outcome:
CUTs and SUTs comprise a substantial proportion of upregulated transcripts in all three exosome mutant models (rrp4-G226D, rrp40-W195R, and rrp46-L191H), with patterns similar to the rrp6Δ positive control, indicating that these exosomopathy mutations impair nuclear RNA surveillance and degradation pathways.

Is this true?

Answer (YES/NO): NO